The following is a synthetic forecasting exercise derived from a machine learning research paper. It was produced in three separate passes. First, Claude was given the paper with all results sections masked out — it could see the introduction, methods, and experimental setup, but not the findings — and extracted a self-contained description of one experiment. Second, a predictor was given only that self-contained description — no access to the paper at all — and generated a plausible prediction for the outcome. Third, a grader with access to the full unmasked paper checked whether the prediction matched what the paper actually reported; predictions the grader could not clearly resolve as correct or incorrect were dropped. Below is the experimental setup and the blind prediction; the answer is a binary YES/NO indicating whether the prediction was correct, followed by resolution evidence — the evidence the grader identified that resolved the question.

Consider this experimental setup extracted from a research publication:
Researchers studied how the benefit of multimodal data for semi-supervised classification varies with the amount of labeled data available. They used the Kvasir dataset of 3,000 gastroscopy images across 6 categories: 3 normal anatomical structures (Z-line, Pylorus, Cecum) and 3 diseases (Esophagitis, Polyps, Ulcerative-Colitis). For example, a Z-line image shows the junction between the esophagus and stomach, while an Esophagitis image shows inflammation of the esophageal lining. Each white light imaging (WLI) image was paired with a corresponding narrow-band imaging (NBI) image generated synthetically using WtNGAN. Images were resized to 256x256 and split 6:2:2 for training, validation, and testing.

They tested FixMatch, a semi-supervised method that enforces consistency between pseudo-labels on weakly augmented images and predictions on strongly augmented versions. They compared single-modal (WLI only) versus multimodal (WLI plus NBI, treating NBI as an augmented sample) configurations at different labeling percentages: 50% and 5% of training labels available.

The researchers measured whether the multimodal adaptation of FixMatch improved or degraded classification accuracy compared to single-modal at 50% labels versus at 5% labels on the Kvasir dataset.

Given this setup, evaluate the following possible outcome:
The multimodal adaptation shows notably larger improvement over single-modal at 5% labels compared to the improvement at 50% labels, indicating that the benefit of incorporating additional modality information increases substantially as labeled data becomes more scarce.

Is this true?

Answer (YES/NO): YES